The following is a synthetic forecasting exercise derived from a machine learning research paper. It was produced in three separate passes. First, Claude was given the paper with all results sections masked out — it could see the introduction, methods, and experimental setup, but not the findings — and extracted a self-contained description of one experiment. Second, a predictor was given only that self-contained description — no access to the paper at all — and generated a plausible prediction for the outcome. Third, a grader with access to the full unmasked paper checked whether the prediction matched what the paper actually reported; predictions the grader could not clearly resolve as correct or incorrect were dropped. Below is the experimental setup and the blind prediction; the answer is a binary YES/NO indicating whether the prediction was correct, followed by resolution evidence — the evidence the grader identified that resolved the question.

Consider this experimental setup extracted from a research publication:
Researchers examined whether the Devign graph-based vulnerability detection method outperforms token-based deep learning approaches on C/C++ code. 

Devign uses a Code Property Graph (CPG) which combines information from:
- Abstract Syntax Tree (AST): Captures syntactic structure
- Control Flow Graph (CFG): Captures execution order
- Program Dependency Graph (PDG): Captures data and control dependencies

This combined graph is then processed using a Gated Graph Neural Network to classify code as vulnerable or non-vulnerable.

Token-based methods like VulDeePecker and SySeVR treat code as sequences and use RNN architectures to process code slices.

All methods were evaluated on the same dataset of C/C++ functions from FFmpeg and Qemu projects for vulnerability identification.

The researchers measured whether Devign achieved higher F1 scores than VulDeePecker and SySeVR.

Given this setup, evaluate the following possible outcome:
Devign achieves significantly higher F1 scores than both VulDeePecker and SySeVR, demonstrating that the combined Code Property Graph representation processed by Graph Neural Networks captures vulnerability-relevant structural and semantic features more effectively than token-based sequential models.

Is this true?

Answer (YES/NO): NO